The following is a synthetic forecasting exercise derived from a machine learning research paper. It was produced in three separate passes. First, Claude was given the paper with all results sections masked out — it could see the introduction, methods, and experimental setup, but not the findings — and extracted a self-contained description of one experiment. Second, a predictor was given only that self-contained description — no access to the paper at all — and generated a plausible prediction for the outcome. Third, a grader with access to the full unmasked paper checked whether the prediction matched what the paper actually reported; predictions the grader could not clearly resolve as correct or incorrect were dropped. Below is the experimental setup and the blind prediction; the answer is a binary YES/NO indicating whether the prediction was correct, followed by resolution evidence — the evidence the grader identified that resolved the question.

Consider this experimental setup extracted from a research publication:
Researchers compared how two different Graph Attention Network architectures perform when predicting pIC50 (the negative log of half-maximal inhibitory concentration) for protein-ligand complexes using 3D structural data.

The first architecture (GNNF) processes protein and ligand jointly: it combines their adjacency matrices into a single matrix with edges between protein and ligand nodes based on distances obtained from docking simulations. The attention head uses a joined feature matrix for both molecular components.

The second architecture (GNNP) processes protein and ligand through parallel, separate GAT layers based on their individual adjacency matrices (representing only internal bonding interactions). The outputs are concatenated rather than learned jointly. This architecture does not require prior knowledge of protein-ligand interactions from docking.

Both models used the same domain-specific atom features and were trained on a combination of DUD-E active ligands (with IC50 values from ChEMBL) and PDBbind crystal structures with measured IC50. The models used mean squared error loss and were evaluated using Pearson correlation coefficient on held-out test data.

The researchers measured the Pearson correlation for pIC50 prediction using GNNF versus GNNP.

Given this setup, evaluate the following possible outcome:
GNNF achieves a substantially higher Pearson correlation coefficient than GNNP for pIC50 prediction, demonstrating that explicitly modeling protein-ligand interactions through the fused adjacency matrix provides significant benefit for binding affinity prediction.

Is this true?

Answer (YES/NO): NO